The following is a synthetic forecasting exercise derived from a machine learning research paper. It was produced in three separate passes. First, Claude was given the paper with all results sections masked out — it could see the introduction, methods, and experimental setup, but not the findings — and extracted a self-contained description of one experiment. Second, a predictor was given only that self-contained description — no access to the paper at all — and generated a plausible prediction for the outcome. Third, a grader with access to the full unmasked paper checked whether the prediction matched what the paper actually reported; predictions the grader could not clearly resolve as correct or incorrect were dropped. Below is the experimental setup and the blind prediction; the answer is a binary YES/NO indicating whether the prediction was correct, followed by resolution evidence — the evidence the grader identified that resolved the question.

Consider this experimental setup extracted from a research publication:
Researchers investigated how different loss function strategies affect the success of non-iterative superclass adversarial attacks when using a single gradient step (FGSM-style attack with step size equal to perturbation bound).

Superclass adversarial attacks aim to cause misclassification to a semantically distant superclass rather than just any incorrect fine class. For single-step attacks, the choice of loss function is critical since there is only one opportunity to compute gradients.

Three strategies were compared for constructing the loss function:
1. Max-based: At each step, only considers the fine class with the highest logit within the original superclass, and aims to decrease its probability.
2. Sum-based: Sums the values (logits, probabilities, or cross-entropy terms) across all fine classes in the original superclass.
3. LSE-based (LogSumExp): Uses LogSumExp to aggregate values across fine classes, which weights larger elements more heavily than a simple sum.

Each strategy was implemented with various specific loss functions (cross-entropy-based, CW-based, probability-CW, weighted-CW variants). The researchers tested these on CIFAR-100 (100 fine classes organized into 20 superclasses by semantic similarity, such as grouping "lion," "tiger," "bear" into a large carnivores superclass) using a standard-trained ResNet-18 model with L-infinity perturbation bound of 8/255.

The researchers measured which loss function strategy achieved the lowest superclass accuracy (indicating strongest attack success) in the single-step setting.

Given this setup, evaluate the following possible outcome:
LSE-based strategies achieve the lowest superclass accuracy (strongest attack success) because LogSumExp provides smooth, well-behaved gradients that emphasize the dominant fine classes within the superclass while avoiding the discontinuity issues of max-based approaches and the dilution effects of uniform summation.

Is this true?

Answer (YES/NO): YES